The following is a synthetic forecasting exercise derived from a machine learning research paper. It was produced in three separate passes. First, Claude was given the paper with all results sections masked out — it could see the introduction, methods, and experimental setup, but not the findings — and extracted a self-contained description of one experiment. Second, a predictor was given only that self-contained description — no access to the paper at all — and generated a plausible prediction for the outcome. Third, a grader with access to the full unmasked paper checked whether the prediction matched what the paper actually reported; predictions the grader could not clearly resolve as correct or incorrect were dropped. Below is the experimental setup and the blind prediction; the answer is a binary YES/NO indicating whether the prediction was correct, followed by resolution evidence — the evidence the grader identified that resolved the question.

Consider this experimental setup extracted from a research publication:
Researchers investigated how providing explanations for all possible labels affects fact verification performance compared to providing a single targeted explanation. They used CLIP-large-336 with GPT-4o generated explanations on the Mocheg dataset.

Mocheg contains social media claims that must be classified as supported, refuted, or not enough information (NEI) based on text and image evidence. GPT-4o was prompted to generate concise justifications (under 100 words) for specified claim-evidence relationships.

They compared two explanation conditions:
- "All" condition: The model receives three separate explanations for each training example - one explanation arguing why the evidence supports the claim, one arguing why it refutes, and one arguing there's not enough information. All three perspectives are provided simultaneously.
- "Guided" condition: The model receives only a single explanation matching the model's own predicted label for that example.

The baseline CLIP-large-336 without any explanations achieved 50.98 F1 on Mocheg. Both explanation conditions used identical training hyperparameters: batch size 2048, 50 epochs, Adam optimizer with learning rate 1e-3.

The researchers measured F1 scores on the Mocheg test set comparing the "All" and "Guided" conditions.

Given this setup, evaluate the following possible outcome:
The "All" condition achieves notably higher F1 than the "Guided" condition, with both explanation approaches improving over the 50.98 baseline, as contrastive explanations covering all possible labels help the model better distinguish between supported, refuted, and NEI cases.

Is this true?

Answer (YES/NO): NO